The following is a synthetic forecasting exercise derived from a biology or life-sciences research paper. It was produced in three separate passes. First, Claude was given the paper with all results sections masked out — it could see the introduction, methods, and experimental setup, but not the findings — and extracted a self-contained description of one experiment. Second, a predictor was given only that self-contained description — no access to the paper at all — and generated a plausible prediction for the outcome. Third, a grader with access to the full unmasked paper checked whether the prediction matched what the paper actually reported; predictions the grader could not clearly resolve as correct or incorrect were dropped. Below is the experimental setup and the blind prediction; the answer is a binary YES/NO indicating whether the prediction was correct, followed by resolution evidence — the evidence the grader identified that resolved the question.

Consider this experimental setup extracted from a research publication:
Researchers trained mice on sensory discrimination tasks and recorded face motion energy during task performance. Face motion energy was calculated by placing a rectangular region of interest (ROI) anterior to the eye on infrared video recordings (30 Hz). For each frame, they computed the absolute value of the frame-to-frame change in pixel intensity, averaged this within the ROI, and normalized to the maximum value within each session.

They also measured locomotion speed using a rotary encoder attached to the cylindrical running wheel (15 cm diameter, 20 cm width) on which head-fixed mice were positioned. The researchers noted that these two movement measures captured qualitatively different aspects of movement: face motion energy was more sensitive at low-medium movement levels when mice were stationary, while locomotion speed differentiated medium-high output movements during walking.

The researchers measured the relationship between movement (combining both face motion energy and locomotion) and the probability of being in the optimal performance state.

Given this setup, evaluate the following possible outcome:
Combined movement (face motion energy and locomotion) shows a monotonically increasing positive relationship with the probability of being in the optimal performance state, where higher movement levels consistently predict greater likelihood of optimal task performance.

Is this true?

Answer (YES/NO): NO